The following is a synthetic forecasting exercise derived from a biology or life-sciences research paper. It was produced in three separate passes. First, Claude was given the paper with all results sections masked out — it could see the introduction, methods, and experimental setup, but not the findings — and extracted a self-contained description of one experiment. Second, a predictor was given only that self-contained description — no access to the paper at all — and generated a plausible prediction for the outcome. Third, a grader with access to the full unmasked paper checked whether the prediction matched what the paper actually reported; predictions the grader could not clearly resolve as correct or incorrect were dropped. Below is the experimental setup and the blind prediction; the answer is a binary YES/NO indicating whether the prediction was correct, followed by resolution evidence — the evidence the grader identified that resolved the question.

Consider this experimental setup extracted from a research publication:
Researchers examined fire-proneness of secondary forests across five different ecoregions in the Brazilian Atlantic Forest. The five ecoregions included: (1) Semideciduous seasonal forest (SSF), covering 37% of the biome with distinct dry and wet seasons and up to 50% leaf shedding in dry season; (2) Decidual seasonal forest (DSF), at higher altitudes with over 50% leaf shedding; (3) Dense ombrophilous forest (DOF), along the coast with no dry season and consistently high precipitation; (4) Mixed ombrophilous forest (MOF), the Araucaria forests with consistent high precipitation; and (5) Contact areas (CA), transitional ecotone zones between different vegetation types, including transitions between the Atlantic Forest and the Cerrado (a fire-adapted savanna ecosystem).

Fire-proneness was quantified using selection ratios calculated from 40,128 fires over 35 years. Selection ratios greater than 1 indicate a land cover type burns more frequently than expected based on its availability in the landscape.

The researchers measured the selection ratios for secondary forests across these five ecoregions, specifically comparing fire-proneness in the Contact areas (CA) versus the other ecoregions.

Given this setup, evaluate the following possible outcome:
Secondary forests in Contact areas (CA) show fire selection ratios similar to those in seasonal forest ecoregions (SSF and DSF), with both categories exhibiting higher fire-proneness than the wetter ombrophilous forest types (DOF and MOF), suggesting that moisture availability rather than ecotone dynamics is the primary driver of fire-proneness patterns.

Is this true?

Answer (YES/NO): NO